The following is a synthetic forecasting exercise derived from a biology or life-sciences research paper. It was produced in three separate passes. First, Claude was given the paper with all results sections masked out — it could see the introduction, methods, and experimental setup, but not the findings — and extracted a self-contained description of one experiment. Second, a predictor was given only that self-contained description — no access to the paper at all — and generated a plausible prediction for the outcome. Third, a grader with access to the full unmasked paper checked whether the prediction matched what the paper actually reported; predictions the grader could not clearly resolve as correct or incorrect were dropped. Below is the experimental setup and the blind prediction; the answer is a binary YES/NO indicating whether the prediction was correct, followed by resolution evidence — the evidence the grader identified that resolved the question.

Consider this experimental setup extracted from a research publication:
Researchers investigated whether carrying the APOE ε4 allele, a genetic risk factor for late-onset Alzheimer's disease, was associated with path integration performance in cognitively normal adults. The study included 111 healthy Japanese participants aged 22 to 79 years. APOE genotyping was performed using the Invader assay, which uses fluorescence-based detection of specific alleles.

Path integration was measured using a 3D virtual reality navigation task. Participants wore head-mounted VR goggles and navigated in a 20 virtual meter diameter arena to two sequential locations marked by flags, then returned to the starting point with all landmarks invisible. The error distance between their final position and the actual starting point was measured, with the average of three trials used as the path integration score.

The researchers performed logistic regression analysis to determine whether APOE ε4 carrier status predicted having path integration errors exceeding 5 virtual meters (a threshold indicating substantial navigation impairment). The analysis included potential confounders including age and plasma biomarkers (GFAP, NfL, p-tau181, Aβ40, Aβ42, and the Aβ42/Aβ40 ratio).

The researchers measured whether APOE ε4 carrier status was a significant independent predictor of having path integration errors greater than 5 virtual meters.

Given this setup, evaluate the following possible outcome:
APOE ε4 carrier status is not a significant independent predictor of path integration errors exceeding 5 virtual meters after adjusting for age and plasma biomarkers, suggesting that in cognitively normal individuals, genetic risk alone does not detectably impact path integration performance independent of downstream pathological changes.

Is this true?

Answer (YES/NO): NO